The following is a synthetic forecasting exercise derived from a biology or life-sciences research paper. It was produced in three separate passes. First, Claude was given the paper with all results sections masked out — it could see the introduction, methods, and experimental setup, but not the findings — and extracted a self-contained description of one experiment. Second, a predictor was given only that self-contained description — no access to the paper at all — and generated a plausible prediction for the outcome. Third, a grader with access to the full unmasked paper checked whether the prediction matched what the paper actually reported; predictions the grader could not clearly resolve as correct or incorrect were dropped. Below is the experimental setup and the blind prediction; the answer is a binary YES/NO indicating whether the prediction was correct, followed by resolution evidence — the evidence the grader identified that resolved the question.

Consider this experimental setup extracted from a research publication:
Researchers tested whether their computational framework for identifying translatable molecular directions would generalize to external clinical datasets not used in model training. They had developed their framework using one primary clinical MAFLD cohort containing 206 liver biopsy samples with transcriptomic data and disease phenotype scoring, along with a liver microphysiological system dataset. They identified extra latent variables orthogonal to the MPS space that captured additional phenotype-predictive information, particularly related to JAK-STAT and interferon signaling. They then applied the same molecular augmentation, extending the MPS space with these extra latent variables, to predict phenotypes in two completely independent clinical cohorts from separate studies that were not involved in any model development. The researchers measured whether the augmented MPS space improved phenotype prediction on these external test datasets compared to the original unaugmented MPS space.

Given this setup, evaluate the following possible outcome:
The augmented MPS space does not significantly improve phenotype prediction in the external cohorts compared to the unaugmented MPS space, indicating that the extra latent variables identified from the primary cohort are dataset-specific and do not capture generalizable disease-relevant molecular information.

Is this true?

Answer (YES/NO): NO